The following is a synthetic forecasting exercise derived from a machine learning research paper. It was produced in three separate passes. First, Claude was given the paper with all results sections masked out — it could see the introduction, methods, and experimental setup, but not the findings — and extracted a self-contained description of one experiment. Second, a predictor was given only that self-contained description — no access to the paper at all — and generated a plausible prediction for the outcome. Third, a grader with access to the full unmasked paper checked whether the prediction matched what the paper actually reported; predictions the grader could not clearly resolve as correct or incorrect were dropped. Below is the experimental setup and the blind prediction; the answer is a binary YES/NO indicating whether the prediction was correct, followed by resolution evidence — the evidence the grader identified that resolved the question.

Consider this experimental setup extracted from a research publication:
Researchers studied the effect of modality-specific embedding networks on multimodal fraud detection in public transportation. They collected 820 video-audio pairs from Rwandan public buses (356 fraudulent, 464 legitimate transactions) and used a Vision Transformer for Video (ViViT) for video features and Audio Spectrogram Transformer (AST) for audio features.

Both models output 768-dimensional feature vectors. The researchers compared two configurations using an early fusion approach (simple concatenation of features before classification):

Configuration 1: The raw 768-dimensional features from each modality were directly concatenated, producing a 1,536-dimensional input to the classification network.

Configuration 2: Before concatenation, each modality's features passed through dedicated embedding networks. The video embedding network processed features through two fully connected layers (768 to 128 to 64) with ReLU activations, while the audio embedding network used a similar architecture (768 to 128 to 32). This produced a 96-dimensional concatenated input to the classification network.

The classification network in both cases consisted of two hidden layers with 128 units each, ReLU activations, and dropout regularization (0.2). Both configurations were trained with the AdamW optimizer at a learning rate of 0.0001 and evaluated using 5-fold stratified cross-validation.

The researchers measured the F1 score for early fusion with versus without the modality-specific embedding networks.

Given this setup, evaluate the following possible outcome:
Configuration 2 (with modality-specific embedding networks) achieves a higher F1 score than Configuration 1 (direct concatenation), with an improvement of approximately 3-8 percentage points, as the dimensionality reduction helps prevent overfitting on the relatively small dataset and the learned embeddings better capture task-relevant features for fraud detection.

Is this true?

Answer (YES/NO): YES